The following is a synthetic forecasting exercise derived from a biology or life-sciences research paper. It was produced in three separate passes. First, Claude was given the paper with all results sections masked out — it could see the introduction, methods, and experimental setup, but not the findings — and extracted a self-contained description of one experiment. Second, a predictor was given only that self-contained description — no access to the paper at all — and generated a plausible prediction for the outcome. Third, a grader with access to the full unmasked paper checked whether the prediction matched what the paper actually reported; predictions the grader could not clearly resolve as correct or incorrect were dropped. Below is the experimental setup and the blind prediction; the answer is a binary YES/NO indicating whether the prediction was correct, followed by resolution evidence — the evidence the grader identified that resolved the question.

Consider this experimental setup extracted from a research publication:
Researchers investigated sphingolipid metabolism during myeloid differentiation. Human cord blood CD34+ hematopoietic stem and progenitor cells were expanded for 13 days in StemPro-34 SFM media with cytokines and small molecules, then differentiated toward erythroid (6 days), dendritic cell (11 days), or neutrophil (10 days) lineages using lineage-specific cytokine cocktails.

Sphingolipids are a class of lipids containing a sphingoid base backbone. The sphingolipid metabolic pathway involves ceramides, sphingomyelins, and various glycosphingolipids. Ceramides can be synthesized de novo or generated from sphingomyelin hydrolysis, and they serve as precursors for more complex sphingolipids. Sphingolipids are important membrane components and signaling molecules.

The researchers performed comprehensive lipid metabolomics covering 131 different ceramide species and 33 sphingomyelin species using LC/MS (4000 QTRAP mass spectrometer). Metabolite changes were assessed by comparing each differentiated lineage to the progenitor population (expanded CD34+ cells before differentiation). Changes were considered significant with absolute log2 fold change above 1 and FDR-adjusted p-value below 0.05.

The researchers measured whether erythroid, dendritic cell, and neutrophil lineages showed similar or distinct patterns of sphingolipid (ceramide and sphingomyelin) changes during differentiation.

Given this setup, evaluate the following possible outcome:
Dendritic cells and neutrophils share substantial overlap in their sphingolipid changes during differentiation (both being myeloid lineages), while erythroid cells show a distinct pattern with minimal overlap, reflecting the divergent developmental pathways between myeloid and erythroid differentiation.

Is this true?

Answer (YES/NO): NO